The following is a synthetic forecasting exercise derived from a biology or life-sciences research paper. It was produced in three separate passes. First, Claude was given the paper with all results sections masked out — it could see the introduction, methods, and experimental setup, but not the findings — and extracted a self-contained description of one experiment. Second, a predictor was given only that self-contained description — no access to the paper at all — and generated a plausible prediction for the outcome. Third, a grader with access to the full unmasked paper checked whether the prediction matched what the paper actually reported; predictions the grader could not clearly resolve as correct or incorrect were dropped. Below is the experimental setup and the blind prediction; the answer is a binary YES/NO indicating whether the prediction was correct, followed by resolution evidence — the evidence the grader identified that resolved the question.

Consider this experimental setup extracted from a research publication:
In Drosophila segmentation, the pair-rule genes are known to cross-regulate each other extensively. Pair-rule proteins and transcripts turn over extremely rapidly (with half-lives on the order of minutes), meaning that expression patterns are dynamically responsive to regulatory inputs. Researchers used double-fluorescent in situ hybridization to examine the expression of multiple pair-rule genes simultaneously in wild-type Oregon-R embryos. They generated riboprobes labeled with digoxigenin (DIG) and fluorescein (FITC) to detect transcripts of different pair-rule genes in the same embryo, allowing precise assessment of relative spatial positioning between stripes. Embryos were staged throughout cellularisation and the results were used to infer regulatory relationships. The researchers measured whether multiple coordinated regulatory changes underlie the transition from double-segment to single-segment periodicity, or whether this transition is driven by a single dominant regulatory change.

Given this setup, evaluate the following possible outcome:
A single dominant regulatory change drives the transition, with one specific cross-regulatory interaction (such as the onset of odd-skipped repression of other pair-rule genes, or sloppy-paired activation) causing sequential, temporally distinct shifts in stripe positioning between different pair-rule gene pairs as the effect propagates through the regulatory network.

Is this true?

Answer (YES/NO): NO